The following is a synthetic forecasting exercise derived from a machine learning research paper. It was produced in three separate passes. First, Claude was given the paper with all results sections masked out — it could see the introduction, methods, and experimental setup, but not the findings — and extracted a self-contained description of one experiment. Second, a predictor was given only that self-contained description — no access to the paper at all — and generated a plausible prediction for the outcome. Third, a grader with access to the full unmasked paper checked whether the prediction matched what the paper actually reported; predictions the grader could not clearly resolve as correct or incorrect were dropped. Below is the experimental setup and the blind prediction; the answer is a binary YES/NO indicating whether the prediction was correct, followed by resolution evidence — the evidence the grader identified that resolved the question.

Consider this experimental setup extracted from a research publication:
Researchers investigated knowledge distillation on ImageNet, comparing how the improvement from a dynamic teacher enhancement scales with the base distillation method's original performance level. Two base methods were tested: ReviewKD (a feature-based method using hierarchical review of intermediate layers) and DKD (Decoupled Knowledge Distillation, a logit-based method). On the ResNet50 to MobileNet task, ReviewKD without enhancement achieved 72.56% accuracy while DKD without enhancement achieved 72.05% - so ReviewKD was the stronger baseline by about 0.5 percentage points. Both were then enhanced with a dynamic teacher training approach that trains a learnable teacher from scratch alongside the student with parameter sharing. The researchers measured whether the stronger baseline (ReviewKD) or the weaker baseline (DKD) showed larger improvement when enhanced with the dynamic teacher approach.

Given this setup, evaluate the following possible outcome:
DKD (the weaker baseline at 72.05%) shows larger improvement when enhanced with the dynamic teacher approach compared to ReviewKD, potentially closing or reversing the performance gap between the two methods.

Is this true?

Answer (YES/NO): YES